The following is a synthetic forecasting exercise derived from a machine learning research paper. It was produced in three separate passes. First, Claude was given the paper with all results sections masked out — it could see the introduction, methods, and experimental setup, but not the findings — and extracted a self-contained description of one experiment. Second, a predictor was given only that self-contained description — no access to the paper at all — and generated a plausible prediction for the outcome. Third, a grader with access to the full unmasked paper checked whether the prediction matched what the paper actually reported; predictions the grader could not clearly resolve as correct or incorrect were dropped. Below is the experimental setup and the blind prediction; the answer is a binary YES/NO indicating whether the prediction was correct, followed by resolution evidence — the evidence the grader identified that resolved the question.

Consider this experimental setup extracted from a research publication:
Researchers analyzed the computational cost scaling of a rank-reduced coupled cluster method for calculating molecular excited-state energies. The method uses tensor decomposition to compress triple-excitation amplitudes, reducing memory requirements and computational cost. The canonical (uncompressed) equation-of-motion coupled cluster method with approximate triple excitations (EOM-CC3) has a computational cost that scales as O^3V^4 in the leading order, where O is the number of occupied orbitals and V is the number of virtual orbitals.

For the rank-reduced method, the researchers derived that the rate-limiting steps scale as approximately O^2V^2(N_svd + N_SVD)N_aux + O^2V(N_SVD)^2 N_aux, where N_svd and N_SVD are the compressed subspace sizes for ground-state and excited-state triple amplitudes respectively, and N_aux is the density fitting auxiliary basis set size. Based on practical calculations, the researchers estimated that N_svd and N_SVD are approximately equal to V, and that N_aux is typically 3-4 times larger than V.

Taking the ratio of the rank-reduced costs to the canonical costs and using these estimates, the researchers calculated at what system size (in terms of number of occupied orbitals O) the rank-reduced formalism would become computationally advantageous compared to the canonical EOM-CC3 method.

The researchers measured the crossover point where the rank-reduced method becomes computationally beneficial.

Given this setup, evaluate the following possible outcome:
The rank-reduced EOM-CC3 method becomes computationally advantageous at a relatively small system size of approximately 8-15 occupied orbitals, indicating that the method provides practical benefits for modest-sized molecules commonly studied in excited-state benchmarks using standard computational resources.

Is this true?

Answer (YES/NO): NO